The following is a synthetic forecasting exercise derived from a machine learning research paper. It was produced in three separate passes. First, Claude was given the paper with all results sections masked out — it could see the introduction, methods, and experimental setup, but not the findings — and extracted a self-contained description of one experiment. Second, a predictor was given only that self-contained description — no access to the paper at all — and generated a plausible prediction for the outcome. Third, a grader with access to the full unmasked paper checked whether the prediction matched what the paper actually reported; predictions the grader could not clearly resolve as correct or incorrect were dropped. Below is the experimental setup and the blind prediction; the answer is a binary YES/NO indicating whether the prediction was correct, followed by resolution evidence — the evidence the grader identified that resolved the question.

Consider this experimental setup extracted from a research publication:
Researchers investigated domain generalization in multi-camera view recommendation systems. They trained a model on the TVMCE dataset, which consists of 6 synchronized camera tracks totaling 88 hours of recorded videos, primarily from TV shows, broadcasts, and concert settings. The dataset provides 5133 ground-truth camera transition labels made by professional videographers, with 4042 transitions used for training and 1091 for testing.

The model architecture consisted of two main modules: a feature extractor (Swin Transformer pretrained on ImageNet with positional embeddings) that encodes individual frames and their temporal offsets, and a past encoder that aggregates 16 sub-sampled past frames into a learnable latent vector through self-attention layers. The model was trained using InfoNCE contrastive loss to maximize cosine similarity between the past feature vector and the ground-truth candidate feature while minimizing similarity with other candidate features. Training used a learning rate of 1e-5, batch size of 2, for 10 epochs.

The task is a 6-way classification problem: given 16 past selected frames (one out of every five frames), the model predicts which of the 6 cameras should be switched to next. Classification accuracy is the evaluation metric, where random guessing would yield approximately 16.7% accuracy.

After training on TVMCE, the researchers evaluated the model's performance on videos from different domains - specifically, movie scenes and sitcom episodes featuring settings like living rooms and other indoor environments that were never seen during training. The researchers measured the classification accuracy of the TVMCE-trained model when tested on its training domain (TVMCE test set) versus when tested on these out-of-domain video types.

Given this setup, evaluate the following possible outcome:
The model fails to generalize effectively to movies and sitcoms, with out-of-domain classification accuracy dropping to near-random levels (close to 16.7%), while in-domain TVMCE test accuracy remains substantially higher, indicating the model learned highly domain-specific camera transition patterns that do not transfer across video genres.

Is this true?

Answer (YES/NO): NO